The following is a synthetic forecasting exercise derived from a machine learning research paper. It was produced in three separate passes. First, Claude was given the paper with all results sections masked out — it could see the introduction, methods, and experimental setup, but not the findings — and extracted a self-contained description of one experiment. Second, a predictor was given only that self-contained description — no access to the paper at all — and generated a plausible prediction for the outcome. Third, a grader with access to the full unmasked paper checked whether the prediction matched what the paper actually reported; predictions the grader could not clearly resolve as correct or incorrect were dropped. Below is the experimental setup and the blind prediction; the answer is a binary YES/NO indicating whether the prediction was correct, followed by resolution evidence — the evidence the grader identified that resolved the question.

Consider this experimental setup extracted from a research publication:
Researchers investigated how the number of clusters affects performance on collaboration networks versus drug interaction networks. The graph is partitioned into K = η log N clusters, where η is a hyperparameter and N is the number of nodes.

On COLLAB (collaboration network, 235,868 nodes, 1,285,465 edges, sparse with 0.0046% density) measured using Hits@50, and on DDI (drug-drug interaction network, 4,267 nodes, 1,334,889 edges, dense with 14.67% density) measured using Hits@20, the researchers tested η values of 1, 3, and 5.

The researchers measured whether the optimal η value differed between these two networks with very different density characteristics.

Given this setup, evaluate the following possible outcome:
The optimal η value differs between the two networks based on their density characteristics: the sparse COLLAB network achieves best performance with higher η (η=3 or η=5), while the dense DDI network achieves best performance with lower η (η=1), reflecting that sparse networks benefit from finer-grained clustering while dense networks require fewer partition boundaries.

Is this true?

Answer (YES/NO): NO